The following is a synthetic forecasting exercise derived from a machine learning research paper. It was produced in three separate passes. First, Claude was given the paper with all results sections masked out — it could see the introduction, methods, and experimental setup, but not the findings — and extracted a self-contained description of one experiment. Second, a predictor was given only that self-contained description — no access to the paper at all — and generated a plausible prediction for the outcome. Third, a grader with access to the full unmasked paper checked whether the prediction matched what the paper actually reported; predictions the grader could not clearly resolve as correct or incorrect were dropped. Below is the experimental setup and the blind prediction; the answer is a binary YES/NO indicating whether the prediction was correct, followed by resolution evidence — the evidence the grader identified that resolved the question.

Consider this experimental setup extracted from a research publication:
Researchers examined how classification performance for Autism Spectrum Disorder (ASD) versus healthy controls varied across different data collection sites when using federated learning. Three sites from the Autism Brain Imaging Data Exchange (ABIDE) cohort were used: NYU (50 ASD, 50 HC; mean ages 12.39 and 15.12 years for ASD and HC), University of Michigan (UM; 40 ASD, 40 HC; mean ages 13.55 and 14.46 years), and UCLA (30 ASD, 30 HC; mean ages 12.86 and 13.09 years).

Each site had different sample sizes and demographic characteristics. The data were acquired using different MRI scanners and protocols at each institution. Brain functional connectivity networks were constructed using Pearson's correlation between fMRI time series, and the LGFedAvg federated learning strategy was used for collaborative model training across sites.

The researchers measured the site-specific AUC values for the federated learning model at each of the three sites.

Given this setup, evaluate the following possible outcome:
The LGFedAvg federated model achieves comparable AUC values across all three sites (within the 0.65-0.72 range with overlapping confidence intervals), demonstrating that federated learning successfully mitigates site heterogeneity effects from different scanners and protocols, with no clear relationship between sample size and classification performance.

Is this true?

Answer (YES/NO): NO